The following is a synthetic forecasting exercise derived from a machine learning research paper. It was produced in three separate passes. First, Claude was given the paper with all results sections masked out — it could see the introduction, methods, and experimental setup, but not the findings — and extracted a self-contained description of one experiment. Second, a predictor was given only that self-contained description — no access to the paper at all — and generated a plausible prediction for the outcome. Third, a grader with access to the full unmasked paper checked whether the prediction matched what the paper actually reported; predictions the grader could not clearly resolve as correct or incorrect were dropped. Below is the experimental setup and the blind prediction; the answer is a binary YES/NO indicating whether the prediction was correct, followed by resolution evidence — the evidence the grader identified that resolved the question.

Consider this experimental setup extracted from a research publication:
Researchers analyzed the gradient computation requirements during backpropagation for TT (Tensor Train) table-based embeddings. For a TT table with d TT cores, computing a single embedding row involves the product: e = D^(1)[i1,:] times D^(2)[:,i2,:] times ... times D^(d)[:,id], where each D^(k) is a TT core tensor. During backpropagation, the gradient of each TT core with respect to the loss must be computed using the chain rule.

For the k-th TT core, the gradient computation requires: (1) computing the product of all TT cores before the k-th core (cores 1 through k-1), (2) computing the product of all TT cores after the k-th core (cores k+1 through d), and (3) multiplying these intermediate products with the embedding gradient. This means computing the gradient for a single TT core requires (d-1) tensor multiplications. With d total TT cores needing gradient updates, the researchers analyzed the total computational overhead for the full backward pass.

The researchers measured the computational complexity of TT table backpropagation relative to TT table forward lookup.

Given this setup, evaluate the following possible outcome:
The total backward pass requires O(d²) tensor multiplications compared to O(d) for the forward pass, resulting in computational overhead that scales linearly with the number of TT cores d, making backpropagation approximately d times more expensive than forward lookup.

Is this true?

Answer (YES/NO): YES